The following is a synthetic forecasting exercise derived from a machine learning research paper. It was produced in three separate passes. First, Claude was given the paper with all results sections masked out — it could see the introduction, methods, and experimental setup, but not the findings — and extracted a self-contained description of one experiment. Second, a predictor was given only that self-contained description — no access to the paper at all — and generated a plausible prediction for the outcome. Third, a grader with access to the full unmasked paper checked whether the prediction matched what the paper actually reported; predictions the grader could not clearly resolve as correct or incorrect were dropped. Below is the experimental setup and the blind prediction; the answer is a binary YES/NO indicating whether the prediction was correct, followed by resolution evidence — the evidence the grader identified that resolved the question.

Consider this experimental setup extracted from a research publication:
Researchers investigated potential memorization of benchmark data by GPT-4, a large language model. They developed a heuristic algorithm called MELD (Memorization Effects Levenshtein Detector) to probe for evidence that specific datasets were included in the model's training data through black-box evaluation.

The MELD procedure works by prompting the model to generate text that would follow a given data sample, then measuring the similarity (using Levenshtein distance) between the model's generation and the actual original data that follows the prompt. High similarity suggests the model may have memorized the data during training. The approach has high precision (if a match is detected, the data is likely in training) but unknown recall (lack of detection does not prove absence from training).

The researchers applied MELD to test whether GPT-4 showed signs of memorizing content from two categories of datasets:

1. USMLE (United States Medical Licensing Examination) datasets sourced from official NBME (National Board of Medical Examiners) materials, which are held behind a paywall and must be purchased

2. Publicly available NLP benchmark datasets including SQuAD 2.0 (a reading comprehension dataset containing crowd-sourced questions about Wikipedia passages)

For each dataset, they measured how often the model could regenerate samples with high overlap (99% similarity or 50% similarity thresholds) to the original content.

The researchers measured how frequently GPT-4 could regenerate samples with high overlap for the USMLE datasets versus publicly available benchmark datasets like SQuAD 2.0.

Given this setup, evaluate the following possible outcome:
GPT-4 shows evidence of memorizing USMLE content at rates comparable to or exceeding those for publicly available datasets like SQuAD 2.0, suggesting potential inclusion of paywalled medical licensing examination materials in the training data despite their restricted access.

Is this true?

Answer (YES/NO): NO